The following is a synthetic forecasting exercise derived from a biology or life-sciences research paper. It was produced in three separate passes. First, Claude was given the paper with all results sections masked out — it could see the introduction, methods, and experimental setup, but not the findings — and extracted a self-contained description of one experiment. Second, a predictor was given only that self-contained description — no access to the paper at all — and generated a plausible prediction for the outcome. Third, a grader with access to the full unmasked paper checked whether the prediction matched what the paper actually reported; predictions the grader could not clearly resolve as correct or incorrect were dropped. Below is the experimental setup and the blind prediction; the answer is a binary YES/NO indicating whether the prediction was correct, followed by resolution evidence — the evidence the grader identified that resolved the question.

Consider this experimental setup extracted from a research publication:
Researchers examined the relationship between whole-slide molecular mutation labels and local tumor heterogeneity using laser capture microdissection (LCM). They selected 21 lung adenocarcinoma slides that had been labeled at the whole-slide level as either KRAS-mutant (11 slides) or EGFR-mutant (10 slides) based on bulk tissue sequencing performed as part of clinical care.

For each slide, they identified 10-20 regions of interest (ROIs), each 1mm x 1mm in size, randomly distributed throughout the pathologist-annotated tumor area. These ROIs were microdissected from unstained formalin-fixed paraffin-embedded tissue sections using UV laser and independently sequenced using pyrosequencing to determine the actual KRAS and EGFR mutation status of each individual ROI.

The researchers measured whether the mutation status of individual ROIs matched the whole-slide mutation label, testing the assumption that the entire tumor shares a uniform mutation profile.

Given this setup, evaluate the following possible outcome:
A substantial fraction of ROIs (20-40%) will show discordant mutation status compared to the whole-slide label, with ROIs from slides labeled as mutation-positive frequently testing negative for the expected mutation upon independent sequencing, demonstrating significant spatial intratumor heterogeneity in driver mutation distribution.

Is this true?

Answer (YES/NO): NO